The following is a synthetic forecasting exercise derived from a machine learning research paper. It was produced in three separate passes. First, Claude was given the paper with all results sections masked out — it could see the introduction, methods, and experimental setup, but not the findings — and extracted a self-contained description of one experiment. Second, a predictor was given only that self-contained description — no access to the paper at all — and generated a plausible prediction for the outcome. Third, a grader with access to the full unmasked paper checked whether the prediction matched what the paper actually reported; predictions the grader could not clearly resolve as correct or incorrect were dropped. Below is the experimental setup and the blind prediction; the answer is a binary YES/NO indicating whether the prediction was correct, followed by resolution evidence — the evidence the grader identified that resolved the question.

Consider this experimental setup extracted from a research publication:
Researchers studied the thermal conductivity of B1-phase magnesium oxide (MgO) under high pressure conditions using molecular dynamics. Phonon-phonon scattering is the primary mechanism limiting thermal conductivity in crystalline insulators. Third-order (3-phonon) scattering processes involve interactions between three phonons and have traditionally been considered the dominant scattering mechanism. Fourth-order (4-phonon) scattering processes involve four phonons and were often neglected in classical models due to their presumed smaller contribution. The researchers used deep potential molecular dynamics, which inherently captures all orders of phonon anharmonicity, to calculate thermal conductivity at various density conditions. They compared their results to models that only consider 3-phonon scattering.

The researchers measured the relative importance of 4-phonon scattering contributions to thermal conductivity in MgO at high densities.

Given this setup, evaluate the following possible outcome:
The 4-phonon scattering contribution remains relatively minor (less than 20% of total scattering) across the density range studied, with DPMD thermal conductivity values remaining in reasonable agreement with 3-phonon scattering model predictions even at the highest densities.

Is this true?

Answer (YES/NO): NO